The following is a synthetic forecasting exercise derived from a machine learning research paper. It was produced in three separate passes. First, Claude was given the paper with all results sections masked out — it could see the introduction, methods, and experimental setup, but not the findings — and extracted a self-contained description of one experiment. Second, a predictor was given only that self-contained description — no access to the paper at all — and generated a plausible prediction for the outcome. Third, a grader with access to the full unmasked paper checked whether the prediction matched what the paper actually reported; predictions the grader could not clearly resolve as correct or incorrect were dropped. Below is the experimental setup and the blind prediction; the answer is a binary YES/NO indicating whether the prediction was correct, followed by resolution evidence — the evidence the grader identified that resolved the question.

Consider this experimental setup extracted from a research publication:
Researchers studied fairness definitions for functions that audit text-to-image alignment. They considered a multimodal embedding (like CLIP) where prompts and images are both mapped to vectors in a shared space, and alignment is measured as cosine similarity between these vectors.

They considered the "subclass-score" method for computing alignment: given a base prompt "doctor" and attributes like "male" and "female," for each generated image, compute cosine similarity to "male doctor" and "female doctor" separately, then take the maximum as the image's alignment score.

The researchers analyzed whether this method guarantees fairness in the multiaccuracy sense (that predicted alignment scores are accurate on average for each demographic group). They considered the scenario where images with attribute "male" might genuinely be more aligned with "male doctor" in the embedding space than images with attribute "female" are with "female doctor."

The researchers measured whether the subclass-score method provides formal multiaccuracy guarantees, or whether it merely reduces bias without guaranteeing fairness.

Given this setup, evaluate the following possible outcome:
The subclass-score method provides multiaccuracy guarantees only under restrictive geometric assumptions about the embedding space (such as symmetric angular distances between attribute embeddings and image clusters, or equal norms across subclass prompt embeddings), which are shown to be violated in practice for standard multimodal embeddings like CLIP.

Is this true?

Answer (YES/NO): NO